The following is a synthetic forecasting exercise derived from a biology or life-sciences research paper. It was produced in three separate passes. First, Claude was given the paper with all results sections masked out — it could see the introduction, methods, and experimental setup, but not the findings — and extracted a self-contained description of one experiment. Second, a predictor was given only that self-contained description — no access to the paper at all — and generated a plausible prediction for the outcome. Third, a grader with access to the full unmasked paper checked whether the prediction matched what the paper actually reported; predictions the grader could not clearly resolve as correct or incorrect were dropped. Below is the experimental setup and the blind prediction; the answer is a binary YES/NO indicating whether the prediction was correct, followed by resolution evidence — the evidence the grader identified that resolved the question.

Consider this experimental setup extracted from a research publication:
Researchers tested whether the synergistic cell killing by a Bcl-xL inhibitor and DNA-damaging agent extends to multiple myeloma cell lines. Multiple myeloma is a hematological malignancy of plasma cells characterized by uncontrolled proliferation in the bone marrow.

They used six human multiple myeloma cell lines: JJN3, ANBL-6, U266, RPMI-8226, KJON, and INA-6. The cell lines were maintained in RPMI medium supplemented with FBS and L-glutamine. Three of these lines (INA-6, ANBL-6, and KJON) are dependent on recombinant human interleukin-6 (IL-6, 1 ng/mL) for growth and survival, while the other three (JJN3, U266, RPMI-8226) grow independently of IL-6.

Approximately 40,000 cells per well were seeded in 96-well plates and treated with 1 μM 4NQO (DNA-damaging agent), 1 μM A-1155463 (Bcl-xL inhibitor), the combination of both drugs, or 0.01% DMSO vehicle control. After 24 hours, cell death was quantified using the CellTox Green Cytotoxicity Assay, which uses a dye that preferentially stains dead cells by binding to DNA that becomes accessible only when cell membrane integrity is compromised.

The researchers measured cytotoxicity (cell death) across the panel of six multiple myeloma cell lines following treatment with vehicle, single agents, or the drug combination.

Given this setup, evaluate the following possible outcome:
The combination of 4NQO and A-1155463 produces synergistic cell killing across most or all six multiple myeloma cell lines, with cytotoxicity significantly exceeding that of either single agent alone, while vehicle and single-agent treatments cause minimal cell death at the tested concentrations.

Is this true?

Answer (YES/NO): NO